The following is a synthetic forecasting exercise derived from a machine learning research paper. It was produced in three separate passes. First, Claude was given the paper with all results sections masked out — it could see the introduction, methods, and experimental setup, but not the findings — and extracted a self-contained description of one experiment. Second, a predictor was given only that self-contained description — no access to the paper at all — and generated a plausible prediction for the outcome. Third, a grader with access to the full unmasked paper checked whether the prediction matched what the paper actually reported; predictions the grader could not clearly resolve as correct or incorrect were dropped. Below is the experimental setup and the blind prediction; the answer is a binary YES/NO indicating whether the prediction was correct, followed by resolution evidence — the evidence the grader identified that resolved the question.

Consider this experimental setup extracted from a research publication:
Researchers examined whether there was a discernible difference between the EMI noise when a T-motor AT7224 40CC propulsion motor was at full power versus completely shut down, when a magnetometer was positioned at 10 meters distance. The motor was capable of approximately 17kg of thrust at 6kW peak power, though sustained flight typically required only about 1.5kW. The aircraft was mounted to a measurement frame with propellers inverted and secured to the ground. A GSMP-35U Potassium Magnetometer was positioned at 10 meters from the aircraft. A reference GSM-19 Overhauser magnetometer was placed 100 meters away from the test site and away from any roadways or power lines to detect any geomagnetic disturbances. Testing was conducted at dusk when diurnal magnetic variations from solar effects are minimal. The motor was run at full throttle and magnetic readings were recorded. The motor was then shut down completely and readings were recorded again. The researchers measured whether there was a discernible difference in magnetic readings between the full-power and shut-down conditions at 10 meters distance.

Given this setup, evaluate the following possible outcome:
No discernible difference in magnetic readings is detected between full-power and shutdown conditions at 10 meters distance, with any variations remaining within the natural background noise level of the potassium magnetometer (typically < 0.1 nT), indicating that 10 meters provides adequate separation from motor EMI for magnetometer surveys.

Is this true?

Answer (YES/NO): YES